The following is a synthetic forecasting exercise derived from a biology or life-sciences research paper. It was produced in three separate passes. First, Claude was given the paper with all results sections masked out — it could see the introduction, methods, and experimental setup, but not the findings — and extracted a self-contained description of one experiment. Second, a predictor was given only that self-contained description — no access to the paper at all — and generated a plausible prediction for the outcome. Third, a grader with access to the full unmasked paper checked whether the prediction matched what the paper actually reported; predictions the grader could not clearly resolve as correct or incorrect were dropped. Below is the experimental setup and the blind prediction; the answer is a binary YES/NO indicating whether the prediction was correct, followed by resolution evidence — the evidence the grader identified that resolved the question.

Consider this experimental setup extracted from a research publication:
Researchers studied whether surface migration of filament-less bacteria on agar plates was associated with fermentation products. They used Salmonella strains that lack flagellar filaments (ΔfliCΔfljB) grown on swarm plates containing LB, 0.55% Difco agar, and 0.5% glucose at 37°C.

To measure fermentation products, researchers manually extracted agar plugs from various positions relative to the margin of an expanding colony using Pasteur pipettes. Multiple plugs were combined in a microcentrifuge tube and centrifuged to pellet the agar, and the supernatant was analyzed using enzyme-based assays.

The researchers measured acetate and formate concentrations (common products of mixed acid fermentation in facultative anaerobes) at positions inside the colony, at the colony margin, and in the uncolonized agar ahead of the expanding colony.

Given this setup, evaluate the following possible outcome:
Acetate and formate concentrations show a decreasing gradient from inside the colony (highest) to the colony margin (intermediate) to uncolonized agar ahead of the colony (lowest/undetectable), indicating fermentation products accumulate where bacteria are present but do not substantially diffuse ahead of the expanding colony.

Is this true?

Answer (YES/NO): NO